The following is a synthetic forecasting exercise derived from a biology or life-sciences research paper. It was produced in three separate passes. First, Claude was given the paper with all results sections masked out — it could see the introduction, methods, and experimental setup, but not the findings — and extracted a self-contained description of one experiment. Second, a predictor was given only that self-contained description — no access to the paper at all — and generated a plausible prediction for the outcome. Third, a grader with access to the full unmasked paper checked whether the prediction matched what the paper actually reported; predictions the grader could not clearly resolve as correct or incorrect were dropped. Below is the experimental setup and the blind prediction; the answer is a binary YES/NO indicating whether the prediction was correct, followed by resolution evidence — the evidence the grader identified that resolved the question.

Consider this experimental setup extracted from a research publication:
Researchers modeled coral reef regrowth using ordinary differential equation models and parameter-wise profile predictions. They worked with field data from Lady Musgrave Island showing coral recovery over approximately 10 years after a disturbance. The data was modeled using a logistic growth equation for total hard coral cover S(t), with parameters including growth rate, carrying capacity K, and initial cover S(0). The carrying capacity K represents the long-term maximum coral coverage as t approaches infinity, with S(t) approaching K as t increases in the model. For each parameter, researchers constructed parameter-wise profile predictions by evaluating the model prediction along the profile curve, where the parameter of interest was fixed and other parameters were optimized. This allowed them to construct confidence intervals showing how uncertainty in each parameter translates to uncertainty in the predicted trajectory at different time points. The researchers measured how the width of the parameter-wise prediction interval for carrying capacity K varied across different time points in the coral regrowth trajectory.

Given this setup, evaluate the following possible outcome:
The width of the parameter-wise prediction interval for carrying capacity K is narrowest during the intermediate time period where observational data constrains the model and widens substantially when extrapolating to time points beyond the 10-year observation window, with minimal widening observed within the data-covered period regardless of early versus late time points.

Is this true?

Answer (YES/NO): NO